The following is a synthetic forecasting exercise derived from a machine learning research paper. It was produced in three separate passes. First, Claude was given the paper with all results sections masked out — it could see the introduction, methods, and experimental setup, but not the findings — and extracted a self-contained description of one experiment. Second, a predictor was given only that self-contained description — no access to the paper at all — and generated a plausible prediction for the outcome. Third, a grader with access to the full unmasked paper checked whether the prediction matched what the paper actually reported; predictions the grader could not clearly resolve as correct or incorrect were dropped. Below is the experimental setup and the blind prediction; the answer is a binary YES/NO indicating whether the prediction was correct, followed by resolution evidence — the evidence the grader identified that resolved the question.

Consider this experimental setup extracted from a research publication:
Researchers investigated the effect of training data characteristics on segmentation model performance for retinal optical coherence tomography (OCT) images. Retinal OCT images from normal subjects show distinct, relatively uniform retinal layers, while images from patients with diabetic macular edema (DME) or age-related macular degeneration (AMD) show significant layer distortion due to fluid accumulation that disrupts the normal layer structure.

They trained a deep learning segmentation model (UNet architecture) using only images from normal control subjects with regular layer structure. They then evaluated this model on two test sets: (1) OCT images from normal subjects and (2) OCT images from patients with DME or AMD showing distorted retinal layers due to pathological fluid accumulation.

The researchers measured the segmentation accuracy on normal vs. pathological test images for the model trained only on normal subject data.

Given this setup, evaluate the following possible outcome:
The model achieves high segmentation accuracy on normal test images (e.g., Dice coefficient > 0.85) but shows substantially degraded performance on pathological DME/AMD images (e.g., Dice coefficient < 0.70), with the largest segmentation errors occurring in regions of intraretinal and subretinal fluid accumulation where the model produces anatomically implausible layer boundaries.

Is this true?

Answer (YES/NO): NO